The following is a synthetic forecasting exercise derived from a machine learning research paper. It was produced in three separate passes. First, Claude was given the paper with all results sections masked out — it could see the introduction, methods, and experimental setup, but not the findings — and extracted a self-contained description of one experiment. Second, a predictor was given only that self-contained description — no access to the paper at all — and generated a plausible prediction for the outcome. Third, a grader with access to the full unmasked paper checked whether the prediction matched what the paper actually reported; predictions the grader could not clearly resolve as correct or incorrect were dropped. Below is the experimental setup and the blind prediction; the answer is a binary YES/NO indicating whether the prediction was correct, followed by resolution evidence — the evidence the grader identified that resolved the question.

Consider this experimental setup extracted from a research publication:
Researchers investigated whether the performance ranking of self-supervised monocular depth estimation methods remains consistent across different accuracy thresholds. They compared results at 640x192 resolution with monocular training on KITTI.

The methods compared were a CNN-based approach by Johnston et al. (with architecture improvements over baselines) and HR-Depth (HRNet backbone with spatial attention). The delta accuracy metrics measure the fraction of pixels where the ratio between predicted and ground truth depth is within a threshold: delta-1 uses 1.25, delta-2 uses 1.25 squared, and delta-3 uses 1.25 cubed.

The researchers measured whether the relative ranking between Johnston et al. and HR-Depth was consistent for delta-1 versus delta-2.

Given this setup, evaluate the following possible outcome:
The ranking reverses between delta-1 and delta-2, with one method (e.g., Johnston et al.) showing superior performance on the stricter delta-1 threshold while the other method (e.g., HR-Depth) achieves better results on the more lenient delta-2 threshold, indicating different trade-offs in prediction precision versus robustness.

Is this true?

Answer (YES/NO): NO